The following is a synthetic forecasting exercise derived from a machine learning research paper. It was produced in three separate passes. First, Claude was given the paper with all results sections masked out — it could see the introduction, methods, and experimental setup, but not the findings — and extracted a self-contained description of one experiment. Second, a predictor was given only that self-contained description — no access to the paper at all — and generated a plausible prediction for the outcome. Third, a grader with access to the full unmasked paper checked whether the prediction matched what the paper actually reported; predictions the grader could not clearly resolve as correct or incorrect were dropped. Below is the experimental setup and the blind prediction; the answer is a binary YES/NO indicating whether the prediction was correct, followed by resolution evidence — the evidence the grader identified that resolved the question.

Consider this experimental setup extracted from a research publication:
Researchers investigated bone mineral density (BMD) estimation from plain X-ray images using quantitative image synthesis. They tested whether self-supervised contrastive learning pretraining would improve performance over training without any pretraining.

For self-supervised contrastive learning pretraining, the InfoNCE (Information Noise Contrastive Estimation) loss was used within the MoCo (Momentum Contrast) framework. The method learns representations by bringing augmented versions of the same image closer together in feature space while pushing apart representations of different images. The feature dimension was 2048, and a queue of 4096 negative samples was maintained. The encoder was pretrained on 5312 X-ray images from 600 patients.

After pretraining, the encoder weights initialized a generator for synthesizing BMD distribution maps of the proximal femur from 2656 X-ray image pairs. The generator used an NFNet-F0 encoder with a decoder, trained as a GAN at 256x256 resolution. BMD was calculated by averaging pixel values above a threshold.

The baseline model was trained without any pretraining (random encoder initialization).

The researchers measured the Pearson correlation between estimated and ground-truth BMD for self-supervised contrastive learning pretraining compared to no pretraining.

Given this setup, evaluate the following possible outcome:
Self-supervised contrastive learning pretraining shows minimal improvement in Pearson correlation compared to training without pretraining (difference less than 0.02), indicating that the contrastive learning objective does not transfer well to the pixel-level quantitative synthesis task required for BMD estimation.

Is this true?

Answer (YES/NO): NO